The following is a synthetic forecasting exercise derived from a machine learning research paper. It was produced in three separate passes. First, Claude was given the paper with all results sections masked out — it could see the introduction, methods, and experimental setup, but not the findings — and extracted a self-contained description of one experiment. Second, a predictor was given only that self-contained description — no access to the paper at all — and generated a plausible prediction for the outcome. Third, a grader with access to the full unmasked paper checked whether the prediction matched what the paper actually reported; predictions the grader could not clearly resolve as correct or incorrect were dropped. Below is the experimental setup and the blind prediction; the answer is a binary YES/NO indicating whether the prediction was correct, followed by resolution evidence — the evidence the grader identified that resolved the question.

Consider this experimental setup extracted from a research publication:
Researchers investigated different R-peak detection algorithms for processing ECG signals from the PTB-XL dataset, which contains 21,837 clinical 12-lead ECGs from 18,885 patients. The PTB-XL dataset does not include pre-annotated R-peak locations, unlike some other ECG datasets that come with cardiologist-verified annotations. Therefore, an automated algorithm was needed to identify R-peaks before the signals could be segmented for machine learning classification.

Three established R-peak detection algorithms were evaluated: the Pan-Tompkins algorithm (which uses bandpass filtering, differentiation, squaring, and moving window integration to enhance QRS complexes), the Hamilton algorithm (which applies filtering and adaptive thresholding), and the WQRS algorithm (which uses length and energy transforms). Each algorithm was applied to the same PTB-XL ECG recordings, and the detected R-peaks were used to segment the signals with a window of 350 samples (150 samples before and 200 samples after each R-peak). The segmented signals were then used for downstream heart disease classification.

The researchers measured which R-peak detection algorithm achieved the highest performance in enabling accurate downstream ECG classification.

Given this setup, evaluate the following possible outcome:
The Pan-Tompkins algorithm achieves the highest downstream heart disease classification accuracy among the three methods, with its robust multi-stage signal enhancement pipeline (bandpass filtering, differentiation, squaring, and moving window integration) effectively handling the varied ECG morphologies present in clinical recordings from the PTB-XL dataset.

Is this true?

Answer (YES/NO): YES